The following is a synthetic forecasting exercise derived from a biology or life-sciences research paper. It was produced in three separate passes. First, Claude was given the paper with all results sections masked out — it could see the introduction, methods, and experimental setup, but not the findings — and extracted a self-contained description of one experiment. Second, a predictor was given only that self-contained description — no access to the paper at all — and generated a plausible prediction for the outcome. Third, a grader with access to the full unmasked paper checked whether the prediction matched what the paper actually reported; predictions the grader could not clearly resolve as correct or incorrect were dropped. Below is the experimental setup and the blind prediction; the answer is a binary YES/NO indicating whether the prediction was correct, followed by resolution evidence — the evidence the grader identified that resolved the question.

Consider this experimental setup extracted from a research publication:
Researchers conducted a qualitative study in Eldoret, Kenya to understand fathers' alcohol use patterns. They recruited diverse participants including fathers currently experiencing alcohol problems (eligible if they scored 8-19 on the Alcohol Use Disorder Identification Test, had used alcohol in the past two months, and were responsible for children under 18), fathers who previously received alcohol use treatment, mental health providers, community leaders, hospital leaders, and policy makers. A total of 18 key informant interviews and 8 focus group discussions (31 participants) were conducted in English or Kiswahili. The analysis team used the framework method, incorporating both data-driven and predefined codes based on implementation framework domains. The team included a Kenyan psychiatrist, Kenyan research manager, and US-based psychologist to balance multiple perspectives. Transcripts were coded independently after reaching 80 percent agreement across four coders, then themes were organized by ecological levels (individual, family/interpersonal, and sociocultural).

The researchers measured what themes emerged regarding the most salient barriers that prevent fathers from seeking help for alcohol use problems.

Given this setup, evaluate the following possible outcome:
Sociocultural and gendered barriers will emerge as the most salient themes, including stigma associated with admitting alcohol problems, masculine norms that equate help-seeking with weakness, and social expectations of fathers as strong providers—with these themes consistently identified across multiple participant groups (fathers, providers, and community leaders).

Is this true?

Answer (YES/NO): YES